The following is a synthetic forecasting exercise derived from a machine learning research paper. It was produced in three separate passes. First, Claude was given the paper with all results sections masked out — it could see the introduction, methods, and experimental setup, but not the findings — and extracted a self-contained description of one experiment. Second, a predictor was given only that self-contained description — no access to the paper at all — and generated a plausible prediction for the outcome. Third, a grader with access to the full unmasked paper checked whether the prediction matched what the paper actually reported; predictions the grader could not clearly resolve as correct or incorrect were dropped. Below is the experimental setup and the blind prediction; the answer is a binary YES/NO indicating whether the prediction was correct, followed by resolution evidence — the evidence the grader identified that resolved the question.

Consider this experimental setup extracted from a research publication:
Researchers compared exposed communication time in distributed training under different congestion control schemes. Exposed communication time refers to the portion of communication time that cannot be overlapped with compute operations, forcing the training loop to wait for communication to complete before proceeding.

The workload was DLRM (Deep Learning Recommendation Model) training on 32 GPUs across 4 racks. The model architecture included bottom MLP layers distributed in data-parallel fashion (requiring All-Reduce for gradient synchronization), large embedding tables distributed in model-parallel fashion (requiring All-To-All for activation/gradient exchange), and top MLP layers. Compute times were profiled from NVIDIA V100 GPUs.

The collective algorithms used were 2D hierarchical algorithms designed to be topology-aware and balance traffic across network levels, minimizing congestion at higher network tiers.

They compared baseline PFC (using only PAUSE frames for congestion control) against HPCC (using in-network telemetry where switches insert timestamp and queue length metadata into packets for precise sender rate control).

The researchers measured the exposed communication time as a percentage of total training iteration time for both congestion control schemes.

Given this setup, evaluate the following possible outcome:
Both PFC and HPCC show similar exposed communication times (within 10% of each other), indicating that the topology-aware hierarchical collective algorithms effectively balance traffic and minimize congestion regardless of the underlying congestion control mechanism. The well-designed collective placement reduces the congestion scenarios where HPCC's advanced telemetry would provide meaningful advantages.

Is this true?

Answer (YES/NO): YES